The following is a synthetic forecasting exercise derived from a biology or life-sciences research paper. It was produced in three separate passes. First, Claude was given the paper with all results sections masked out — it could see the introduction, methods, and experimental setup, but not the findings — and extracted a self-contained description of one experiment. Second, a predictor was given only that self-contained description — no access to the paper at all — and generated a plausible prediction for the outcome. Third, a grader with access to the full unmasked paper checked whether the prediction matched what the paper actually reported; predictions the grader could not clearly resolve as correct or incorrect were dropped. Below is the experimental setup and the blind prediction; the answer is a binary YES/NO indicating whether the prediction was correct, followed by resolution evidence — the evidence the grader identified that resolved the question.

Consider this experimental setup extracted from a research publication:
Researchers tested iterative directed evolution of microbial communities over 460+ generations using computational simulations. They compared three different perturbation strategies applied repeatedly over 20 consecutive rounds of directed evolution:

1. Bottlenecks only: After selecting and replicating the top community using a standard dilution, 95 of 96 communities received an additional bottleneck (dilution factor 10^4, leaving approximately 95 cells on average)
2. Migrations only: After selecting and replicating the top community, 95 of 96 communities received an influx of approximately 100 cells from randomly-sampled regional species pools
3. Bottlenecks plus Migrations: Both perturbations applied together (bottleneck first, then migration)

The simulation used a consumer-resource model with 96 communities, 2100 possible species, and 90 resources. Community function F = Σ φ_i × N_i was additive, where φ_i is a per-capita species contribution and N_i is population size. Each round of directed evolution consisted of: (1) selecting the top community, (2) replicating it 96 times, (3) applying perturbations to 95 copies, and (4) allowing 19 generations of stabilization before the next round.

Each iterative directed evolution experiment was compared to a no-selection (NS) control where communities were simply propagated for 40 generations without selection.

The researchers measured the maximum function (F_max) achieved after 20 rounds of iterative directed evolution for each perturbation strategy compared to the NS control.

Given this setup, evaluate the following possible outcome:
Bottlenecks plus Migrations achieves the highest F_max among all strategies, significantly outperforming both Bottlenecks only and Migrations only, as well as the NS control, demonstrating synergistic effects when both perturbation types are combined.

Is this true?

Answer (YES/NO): YES